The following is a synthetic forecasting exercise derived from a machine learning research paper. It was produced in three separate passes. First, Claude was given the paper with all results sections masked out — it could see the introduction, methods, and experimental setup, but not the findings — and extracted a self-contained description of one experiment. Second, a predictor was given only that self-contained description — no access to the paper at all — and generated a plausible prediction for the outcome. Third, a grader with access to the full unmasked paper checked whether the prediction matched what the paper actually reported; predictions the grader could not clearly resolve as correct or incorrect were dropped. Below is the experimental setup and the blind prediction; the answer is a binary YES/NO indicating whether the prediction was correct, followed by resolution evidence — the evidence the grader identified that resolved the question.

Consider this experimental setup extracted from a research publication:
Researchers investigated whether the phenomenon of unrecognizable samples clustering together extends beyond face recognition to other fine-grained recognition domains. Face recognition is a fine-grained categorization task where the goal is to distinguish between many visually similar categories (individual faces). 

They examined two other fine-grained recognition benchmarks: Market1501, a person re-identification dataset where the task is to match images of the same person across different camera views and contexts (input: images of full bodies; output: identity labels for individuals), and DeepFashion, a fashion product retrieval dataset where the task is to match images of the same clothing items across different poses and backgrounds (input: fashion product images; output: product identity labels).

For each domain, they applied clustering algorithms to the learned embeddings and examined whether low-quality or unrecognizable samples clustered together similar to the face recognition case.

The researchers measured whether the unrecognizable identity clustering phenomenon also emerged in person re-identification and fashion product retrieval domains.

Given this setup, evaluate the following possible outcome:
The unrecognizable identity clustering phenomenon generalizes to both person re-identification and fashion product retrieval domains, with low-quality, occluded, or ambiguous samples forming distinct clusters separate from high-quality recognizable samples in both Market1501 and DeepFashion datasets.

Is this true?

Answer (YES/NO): YES